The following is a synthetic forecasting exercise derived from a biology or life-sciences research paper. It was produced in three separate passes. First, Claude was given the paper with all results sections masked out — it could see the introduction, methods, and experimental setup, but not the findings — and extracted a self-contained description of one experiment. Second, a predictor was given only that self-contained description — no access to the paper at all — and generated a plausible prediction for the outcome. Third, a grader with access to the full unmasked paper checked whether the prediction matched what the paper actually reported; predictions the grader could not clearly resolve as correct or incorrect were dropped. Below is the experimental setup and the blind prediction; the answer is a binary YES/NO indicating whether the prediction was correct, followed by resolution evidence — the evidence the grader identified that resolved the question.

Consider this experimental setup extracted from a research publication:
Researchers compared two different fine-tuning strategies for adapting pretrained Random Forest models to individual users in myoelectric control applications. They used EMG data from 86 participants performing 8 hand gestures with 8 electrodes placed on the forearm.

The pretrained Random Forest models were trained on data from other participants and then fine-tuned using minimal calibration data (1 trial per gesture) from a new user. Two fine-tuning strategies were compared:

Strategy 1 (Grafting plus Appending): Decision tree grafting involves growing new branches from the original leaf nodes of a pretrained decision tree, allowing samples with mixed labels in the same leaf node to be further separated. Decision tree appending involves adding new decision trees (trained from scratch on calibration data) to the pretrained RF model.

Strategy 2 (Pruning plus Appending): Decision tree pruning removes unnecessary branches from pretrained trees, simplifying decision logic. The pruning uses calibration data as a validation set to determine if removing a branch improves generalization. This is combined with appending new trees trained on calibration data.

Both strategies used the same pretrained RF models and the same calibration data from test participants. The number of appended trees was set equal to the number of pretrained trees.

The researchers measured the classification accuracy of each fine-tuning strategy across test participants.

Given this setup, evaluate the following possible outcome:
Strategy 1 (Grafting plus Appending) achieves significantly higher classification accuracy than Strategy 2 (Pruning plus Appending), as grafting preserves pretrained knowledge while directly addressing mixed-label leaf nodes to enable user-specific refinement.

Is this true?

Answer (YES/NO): NO